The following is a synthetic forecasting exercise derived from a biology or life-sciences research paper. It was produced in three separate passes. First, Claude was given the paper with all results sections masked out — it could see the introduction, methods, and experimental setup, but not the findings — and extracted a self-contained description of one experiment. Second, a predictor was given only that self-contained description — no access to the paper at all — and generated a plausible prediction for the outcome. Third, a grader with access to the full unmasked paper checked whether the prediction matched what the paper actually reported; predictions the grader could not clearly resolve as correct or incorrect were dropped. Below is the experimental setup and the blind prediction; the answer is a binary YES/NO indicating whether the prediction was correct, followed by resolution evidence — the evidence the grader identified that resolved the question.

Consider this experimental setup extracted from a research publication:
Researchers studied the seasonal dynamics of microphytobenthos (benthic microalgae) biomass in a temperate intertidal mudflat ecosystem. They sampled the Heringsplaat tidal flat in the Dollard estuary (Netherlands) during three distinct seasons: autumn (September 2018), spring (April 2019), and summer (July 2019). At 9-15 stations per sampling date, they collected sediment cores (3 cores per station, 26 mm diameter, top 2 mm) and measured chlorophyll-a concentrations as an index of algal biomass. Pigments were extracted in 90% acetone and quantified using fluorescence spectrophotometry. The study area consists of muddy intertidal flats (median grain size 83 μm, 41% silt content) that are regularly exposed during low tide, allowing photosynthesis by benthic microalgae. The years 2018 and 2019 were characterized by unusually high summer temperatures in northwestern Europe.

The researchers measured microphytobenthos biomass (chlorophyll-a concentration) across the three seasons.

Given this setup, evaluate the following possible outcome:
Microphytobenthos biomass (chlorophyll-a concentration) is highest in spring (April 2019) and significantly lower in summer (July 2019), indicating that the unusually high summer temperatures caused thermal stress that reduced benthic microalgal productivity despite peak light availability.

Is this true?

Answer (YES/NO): NO